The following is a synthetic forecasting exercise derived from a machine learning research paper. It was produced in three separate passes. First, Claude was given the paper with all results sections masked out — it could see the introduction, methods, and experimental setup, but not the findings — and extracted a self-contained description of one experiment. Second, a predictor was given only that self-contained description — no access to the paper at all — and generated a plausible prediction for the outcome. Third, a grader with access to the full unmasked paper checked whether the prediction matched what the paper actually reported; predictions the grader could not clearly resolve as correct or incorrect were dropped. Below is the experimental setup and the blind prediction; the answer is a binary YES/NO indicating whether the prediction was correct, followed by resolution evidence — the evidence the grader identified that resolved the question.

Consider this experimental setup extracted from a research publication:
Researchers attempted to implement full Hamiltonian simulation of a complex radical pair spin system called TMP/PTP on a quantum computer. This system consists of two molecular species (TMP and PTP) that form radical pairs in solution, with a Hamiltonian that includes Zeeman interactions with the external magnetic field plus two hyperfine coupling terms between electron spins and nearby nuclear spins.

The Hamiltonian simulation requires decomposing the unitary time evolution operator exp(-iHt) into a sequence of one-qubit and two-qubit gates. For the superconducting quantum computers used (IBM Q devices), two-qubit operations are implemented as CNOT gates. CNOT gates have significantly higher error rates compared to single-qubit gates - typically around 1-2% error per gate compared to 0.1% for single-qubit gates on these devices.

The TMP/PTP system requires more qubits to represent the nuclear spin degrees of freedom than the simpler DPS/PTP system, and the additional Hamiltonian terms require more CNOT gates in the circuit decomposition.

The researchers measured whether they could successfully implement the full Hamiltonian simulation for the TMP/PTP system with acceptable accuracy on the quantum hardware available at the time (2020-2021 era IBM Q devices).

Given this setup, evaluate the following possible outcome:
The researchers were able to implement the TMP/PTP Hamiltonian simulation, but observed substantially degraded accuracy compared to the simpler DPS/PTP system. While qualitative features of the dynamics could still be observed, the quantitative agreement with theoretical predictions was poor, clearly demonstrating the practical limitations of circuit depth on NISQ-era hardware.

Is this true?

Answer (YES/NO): NO